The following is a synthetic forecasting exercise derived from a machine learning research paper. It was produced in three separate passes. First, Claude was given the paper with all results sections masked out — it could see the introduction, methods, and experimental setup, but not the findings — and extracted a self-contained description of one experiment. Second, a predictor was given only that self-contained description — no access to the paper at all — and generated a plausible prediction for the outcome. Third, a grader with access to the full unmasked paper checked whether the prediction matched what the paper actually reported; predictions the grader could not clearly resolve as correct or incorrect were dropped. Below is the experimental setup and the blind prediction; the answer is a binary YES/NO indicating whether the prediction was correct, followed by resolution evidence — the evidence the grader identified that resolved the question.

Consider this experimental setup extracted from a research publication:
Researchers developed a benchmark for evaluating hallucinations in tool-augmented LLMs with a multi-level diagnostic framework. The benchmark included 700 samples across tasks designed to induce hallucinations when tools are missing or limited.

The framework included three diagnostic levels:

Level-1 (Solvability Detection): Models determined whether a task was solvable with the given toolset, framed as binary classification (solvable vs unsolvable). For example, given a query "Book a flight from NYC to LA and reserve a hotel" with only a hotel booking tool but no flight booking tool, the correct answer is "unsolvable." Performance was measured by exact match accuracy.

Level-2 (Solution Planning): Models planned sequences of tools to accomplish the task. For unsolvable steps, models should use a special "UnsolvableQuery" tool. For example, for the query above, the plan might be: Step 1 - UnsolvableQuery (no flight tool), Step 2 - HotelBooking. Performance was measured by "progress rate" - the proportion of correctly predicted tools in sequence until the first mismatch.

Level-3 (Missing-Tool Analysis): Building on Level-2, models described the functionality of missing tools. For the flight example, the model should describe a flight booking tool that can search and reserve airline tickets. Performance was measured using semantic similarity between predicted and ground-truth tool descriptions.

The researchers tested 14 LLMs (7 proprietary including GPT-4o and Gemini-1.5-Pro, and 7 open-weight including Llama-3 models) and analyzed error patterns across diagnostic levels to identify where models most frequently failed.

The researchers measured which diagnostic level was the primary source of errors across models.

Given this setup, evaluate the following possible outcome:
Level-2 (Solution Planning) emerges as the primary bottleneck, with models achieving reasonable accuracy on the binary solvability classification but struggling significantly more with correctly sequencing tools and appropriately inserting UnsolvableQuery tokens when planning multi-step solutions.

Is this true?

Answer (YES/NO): NO